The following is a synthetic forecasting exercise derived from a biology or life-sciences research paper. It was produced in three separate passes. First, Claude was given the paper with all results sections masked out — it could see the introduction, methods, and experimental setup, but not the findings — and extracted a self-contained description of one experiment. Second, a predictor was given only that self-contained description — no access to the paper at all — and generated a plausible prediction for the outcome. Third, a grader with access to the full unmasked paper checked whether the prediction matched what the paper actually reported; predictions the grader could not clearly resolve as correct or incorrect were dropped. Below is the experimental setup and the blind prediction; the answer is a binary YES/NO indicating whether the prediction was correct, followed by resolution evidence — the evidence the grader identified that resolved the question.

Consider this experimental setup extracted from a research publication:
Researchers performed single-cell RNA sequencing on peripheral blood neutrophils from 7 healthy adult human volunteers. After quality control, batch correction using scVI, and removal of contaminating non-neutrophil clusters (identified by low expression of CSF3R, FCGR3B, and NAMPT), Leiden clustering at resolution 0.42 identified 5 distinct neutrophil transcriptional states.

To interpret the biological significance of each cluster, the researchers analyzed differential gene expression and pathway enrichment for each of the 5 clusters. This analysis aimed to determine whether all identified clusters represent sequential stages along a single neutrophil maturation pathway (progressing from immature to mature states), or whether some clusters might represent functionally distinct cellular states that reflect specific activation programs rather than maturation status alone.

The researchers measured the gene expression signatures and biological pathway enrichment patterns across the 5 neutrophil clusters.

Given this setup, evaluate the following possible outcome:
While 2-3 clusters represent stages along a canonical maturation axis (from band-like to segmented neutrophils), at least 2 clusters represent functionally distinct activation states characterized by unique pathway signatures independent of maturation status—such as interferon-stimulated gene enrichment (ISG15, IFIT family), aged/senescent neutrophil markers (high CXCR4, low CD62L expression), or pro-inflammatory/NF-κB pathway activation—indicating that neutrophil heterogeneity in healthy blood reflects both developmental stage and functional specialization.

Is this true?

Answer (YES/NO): NO